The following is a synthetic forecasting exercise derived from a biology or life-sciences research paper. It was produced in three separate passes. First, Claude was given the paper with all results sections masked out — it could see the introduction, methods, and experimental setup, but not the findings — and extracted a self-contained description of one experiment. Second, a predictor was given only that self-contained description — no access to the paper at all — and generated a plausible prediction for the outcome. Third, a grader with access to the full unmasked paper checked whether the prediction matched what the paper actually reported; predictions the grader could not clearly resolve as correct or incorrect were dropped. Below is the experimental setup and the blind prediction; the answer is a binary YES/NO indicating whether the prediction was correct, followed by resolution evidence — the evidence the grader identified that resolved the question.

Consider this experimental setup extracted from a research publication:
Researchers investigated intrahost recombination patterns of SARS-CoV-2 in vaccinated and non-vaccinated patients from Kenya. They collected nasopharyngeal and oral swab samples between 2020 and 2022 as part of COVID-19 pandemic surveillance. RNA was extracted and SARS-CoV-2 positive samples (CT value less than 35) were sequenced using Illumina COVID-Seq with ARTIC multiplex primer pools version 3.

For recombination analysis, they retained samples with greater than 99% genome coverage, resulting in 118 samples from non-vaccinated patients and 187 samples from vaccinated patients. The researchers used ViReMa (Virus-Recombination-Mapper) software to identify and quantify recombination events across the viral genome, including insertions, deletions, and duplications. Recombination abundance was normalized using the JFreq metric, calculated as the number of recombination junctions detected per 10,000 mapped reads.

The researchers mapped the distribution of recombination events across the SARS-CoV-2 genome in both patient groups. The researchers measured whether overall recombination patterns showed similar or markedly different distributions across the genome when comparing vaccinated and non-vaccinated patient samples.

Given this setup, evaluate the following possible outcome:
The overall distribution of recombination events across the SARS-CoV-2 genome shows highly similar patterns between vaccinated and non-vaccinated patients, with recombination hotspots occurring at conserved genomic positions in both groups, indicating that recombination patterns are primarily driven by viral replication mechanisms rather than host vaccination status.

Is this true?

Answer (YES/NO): YES